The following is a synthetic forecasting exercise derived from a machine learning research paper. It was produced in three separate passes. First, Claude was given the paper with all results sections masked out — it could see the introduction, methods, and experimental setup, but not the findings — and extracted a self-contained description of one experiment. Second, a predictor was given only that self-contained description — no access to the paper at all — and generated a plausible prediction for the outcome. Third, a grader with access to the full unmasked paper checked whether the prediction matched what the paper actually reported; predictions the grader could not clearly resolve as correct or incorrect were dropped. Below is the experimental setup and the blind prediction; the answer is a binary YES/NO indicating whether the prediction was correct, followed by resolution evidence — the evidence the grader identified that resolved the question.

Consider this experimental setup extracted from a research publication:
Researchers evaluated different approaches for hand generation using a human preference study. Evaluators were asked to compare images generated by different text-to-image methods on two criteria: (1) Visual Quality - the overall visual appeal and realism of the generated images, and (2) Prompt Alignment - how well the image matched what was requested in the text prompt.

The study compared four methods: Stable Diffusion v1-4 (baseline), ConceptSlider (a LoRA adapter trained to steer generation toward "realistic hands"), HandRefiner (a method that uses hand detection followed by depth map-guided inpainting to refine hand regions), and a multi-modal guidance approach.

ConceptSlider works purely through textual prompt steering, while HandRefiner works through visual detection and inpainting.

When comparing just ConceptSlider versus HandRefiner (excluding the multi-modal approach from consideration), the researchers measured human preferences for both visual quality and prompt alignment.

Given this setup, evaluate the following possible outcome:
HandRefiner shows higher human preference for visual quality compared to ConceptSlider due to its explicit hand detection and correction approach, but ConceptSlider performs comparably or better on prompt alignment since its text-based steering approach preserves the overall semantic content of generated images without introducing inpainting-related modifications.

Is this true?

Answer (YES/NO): NO